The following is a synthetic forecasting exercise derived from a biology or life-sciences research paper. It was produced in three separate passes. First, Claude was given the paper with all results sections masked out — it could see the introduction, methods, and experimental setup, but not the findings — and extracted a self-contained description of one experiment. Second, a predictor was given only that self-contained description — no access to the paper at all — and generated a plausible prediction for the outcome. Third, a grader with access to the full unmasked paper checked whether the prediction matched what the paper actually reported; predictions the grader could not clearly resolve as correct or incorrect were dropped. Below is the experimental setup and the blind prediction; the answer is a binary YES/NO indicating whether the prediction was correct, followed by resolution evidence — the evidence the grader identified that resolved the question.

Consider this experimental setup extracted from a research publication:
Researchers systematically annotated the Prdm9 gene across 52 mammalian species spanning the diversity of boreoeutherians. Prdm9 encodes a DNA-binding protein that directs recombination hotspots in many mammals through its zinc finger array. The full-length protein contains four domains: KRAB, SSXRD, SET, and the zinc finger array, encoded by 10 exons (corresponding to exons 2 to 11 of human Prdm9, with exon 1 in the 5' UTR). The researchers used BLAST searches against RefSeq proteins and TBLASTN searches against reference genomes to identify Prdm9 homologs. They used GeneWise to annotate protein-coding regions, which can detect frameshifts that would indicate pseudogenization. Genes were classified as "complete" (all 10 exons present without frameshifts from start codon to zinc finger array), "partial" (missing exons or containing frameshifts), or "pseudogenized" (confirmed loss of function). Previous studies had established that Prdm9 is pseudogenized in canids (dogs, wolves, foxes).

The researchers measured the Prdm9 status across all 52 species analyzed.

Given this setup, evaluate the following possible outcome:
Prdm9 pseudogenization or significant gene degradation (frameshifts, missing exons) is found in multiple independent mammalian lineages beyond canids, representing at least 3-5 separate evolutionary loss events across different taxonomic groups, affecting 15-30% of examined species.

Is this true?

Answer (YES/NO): NO